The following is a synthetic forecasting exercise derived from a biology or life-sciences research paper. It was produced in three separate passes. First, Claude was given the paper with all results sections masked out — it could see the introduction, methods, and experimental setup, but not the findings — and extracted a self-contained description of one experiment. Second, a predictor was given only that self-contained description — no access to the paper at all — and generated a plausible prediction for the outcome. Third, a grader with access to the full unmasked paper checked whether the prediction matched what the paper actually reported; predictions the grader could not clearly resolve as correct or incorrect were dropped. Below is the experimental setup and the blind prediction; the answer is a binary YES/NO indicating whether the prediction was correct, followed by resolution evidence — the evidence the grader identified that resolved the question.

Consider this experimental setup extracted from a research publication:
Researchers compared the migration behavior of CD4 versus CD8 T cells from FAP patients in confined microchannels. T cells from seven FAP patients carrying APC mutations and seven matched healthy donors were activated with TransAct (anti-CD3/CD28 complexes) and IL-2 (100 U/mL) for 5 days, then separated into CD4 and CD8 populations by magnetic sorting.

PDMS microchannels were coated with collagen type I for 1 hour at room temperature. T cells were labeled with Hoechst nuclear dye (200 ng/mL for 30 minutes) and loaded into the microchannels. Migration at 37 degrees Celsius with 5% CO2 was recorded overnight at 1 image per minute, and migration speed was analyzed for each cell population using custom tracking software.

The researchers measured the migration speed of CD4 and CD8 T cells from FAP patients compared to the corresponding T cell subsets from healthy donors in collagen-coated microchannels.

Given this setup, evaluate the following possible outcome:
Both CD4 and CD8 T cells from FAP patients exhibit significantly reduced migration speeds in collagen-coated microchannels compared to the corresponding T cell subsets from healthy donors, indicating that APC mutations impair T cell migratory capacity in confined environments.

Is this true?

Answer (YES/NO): NO